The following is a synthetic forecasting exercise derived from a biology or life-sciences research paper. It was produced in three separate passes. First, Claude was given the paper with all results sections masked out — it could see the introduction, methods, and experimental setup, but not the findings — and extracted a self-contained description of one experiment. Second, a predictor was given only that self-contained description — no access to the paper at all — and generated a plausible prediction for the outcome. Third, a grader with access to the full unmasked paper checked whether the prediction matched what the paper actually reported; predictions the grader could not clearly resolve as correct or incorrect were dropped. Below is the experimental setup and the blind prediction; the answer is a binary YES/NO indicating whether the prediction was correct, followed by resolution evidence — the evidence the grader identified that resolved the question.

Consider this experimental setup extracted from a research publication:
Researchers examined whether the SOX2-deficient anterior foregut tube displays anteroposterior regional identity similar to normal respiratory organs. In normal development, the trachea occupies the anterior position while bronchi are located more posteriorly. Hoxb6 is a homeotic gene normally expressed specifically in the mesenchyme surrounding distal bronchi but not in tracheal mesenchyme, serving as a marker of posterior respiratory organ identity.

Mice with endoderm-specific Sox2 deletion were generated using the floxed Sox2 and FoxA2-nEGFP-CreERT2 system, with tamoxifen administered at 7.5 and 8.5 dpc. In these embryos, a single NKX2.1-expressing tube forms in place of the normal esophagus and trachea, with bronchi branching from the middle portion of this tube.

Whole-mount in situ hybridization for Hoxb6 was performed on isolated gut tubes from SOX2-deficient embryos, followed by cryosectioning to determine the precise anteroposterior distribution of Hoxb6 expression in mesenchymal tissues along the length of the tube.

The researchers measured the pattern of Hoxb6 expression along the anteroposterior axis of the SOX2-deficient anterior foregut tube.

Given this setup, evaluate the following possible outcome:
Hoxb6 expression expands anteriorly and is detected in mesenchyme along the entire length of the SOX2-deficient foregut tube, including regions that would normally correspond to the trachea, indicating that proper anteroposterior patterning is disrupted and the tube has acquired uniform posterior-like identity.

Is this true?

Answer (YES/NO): NO